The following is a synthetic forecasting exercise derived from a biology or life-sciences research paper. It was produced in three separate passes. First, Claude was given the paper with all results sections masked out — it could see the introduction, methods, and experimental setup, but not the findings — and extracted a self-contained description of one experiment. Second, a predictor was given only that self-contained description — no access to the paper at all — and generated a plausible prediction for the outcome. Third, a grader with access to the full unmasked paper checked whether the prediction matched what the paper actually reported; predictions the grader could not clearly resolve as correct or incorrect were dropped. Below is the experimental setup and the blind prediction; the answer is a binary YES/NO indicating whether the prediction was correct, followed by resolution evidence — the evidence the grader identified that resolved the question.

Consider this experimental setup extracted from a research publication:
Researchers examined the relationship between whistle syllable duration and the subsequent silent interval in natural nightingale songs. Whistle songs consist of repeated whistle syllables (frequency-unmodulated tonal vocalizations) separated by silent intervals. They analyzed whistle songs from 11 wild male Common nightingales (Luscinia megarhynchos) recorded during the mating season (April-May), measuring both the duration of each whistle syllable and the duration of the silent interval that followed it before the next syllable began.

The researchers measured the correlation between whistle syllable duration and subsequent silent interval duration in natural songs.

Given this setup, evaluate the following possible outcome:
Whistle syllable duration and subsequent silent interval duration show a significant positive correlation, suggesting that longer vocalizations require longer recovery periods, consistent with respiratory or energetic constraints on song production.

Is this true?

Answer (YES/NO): YES